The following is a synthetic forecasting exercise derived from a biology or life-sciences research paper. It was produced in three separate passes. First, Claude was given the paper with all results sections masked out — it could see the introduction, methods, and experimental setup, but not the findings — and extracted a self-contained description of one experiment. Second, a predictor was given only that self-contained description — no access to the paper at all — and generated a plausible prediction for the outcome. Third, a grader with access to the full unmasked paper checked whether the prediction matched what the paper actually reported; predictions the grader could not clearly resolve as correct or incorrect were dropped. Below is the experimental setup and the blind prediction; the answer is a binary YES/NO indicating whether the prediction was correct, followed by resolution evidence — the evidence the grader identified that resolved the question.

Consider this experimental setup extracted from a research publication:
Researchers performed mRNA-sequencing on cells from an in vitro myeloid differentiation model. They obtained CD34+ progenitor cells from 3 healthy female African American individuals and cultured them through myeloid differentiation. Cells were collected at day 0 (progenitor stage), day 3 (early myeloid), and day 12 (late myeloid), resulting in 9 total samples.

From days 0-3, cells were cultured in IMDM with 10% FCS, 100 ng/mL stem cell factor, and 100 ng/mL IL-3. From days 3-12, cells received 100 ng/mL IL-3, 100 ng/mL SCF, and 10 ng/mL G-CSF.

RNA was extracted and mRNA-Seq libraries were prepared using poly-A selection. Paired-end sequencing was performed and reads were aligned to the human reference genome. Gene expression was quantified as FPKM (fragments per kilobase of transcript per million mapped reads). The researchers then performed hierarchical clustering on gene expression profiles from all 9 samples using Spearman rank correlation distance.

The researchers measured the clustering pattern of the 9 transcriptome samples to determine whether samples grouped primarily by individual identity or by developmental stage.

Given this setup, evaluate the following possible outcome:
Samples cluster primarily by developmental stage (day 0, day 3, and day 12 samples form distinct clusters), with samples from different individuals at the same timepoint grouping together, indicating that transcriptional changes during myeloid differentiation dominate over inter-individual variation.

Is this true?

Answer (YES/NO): YES